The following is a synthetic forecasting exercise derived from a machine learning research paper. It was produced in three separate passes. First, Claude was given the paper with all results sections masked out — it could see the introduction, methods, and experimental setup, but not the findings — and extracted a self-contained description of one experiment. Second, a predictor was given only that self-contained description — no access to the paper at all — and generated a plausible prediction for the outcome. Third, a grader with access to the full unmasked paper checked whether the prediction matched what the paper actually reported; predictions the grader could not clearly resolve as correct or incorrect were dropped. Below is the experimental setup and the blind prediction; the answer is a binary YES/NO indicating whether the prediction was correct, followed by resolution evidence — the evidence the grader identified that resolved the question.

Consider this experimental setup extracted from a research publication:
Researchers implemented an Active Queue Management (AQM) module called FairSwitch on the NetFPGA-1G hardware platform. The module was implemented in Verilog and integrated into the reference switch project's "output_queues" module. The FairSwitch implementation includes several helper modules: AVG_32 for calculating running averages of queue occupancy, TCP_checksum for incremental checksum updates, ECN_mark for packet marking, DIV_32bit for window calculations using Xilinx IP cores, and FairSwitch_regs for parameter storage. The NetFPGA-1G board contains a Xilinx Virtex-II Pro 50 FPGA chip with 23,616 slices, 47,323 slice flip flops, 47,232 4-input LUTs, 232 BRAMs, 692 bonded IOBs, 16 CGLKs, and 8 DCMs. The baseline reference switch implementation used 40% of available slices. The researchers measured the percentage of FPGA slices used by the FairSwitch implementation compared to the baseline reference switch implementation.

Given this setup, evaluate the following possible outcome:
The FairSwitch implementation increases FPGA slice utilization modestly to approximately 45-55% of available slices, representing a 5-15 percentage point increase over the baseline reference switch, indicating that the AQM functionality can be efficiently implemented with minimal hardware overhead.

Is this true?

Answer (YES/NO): YES